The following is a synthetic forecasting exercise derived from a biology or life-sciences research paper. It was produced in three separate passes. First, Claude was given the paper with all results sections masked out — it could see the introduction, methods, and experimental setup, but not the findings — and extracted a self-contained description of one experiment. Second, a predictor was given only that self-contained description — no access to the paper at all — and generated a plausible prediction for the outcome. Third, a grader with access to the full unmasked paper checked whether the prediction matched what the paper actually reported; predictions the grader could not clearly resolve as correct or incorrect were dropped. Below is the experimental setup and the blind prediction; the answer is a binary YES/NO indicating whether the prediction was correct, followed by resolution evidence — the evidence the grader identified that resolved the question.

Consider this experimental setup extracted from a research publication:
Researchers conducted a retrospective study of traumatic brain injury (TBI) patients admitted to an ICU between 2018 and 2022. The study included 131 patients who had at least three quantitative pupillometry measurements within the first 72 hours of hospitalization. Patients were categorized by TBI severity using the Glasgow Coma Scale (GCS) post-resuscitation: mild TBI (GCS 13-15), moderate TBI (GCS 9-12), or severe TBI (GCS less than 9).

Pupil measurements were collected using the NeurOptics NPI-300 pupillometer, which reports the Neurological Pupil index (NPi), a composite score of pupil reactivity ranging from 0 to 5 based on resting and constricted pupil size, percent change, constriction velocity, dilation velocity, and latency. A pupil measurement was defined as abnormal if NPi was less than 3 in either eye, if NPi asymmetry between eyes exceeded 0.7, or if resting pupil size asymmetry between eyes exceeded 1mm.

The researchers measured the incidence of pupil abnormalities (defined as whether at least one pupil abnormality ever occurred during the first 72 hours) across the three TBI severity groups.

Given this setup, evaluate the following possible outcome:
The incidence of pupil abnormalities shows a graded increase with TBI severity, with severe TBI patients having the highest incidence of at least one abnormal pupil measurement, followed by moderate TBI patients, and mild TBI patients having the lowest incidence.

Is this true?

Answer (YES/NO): NO